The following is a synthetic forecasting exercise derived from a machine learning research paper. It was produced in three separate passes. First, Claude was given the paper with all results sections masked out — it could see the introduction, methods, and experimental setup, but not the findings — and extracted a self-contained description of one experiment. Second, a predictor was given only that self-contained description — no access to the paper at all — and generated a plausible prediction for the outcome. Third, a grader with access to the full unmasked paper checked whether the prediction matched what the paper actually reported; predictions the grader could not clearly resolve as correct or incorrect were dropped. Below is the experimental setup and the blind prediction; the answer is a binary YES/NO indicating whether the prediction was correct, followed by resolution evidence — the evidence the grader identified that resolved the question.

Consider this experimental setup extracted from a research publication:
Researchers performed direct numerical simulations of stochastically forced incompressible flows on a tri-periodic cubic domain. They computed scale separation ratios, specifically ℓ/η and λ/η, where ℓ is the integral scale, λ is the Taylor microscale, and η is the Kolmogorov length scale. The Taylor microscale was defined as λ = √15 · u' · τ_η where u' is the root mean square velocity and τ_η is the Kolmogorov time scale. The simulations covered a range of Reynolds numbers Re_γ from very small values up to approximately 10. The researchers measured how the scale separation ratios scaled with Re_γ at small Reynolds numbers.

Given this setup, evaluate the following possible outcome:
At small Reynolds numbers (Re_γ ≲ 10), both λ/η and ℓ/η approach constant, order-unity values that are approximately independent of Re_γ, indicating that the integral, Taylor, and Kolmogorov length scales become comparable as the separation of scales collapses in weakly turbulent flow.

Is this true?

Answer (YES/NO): NO